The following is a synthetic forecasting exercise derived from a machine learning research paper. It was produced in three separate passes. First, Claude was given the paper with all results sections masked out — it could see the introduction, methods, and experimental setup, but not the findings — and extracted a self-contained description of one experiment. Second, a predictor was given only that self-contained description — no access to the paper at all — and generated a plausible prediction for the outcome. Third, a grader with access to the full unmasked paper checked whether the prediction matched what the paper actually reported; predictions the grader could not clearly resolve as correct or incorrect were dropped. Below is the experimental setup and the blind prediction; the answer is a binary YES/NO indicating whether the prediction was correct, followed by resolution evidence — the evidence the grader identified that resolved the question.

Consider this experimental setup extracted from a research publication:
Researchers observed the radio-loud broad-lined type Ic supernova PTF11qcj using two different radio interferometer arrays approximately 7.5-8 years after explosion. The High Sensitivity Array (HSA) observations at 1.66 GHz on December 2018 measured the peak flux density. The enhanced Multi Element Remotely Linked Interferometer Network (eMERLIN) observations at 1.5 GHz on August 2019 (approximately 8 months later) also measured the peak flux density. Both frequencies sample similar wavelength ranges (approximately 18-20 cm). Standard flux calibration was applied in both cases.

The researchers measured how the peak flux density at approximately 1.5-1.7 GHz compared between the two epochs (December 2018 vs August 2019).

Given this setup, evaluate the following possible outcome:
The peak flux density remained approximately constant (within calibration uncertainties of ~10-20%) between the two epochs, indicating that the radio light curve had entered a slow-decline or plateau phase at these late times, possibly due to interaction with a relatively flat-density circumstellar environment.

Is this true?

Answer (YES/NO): NO